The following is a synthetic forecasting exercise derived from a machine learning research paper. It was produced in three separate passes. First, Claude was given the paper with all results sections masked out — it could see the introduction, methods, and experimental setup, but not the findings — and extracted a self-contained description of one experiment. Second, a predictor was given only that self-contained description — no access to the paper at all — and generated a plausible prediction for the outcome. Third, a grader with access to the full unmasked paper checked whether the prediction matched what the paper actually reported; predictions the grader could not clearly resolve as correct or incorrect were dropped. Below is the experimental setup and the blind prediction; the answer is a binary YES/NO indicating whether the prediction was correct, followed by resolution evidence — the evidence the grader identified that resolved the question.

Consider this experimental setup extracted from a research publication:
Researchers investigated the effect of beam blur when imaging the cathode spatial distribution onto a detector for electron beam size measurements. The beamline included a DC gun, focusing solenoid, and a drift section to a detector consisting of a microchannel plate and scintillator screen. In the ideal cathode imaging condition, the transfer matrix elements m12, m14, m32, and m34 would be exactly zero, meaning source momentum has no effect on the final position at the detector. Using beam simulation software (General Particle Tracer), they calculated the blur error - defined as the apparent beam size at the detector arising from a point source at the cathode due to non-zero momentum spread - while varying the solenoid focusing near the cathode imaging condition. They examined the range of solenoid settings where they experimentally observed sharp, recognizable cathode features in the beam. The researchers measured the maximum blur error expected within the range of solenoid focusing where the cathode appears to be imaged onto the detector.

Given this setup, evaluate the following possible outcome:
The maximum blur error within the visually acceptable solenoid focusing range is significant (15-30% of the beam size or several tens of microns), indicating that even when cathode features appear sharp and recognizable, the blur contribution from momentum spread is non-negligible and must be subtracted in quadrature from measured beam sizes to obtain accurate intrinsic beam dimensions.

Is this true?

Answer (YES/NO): NO